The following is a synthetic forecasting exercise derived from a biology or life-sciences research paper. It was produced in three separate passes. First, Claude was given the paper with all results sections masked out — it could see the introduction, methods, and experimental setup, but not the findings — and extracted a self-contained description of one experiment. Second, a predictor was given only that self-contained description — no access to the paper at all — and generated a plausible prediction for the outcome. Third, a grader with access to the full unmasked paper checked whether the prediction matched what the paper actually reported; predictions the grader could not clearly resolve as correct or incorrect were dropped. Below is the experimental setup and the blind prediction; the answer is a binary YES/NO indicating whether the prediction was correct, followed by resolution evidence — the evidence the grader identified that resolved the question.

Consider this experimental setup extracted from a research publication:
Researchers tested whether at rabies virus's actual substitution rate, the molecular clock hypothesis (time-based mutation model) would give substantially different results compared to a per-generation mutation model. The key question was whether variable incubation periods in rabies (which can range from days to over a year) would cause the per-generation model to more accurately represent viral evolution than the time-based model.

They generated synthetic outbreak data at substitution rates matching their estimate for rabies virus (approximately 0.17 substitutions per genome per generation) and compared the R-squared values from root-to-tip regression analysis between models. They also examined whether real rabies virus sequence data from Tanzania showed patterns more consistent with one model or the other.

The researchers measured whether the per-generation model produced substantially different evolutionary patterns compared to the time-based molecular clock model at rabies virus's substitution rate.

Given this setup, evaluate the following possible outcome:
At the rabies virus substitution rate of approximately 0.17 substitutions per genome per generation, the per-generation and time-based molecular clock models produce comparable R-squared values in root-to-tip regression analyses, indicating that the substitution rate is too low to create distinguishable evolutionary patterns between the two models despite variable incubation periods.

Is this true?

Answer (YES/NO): YES